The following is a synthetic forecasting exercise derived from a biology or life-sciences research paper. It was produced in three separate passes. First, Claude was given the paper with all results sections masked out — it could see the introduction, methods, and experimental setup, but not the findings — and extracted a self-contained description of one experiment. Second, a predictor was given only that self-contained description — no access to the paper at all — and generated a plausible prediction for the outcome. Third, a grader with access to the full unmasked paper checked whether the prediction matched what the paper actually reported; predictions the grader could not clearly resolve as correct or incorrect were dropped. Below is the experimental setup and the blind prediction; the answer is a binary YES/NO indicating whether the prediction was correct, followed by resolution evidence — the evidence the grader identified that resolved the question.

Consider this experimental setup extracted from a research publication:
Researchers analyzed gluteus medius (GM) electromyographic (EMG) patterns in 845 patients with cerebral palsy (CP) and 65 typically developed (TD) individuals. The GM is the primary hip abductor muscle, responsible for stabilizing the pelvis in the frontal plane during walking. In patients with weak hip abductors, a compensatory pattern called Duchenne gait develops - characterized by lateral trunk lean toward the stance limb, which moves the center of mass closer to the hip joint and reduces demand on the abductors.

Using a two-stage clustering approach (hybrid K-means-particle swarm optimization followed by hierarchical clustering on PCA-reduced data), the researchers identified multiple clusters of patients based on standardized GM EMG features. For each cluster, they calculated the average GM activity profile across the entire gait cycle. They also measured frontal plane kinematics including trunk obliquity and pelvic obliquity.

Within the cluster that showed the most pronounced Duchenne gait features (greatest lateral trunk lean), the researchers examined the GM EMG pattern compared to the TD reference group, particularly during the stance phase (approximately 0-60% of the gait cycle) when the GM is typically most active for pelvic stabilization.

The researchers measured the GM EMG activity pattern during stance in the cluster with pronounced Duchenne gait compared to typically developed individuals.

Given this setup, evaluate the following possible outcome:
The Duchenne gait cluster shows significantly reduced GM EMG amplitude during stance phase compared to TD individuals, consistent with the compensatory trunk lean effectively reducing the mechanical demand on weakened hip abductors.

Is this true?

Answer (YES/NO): YES